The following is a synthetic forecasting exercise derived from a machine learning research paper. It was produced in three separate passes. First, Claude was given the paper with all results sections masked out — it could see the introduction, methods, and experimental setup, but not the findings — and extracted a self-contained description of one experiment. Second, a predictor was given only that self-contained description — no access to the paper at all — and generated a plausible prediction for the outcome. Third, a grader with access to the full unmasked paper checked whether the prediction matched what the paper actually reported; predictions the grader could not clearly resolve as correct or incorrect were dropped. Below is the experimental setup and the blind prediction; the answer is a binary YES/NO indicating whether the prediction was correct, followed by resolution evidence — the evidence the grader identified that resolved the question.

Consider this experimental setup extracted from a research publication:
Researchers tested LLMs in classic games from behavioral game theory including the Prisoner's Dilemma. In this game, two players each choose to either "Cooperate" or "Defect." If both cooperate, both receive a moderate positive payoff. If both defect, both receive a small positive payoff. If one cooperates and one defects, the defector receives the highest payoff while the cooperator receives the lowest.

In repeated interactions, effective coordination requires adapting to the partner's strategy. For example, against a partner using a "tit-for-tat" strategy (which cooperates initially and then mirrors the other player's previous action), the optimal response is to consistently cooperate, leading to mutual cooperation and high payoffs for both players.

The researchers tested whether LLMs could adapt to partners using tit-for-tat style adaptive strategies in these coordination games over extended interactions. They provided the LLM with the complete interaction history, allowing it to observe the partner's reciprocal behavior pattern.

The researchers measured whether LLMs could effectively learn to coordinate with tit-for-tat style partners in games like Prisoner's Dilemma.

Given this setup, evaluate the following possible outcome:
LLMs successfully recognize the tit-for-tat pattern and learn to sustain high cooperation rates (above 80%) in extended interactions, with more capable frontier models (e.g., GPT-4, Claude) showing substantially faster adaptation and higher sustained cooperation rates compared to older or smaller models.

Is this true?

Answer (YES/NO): NO